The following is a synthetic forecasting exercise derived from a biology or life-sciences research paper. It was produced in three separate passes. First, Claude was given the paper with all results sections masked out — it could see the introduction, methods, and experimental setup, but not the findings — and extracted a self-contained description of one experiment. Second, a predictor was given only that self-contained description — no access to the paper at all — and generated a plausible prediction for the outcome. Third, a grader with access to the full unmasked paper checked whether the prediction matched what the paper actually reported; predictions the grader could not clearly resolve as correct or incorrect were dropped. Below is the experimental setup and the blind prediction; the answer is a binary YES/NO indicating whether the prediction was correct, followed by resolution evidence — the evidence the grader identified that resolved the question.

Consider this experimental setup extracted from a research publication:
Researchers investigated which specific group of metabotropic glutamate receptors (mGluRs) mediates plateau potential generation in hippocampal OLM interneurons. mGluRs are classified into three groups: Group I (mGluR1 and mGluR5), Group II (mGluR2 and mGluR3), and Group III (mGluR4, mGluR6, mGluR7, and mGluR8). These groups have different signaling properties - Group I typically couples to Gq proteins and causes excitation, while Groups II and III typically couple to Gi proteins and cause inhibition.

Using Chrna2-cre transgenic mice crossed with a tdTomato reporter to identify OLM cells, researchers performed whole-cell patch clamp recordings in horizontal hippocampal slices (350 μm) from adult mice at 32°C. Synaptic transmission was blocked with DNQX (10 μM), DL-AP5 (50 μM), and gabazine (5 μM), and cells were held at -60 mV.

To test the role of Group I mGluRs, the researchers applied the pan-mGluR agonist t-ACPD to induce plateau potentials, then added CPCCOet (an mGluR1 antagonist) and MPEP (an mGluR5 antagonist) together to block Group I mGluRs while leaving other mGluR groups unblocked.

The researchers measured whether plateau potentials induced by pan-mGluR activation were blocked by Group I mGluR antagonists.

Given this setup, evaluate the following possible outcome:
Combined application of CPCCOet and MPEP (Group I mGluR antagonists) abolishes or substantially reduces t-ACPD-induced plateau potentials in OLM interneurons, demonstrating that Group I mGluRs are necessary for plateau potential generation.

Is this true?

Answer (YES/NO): YES